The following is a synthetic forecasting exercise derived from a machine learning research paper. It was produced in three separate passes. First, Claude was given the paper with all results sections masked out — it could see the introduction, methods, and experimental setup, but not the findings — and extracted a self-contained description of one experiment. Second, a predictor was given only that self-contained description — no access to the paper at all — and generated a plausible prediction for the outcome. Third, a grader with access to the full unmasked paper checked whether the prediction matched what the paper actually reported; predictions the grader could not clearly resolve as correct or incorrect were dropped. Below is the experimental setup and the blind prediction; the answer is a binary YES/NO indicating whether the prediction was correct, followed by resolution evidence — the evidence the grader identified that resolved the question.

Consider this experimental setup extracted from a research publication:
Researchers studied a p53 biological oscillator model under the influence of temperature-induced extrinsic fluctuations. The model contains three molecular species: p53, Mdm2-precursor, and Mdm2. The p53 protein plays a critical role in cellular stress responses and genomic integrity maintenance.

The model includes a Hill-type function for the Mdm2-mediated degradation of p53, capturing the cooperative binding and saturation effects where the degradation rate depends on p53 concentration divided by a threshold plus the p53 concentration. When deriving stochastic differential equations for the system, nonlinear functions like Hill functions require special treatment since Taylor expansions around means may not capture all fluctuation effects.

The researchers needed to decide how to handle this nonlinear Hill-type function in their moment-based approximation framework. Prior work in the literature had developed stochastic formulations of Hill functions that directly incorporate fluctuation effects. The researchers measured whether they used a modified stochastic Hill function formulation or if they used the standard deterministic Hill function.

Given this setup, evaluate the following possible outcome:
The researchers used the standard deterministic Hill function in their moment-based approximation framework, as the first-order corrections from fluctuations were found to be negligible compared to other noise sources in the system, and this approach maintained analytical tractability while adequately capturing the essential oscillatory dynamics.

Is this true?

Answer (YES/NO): NO